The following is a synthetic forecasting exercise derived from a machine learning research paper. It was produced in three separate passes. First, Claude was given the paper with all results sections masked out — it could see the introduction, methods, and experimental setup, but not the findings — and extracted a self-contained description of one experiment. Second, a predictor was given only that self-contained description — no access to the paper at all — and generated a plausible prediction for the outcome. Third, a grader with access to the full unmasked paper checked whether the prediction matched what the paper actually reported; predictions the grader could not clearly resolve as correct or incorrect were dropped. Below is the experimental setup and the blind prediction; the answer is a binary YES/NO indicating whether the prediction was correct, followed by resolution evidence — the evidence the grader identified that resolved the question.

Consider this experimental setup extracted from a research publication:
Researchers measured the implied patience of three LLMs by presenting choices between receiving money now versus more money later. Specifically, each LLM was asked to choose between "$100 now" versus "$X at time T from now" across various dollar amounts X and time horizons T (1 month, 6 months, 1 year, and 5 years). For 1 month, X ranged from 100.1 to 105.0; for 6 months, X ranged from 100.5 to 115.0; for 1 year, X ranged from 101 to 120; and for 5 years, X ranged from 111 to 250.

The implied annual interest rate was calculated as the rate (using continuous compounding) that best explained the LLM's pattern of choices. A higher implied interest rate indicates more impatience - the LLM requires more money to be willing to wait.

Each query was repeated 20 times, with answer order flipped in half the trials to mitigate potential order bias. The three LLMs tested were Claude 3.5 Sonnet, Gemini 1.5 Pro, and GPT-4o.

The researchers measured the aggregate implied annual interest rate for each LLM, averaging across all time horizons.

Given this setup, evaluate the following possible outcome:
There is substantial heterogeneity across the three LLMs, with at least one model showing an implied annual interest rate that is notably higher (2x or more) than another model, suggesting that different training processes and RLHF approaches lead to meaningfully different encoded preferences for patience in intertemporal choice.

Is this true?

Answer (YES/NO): NO